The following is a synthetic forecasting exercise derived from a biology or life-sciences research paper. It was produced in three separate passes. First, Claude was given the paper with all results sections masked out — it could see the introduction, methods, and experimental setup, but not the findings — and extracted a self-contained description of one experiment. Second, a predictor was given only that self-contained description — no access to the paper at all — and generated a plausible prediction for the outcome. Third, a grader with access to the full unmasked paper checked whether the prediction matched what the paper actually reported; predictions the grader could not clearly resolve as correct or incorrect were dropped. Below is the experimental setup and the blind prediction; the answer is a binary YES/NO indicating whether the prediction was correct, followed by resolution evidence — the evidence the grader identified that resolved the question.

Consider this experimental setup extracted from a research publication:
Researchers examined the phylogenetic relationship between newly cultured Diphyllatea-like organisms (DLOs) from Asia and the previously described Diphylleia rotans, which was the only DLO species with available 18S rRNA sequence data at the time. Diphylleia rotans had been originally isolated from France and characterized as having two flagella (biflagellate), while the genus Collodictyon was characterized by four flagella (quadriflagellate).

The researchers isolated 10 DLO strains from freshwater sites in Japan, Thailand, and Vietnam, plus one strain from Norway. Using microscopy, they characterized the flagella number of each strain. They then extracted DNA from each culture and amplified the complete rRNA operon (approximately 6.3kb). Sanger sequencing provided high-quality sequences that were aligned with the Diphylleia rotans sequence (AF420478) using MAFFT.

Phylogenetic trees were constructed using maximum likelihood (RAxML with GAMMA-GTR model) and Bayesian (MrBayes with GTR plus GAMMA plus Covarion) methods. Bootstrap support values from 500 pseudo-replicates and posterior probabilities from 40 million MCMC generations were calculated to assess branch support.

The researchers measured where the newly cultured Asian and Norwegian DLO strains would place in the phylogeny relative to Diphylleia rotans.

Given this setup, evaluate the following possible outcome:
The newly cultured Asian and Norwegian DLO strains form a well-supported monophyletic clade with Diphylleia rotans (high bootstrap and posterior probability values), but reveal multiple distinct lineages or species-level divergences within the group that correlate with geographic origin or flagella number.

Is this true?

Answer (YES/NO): NO